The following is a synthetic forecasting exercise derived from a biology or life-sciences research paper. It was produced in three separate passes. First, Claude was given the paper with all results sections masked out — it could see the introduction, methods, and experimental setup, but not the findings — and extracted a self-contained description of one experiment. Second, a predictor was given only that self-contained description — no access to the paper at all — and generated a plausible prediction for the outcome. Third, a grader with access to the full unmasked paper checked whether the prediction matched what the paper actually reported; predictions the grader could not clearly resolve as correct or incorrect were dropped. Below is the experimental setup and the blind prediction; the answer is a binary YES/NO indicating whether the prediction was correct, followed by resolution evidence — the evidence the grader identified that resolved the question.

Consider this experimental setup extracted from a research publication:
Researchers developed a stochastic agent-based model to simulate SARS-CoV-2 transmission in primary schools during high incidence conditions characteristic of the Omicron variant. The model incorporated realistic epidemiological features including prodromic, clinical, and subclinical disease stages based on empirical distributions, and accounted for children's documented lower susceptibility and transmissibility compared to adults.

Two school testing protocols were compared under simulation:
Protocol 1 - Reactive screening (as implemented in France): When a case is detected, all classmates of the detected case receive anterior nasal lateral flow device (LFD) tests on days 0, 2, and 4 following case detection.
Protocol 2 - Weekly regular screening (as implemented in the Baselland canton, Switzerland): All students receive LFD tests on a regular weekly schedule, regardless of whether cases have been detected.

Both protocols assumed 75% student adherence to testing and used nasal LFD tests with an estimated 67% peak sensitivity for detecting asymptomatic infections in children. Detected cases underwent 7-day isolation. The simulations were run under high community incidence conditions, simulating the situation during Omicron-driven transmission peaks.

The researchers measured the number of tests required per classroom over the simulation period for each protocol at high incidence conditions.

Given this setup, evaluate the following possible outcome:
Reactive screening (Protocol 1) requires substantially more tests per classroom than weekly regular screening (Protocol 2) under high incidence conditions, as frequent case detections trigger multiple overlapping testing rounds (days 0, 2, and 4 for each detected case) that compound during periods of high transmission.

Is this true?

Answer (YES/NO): NO